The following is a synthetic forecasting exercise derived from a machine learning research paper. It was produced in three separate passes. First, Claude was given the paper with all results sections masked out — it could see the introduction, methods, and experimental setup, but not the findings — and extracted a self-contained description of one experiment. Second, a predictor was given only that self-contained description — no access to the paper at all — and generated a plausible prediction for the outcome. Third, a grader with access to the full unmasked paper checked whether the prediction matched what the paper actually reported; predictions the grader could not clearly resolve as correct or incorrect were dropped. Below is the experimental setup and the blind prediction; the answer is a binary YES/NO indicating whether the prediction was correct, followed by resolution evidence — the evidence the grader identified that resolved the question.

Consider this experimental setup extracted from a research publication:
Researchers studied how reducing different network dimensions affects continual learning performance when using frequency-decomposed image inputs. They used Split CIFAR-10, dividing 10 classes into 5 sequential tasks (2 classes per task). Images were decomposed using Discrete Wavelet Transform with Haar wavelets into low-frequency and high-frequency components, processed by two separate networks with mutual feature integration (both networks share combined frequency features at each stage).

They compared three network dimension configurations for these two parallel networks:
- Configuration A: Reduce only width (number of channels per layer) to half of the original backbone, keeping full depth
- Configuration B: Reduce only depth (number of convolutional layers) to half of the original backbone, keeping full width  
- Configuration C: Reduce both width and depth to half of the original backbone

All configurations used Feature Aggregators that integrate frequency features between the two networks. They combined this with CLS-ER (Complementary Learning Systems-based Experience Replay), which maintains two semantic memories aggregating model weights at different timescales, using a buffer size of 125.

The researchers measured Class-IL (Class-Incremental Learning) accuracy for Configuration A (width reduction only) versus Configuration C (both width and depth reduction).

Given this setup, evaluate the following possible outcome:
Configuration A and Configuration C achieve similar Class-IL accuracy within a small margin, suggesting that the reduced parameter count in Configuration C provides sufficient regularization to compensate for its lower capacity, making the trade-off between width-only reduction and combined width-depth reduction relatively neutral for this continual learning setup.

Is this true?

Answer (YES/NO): NO